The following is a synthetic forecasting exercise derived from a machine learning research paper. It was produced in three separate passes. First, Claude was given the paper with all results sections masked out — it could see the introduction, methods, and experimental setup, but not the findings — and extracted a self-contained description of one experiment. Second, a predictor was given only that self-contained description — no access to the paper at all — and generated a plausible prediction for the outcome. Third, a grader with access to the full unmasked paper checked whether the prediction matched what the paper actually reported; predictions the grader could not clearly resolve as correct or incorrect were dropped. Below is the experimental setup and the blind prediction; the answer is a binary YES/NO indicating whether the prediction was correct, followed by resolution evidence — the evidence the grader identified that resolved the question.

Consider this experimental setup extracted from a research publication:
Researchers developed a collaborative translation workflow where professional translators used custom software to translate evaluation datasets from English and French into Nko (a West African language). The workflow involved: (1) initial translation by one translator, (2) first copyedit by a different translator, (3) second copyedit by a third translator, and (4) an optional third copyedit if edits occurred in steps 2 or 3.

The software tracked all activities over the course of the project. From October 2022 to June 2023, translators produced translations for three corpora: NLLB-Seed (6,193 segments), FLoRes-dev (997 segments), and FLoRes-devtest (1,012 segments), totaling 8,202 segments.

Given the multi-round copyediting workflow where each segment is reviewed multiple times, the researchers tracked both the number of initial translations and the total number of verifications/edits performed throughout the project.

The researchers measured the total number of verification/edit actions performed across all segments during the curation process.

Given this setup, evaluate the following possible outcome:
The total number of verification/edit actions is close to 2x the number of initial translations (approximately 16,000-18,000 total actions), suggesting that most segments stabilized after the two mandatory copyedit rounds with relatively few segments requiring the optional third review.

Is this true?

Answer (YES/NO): NO